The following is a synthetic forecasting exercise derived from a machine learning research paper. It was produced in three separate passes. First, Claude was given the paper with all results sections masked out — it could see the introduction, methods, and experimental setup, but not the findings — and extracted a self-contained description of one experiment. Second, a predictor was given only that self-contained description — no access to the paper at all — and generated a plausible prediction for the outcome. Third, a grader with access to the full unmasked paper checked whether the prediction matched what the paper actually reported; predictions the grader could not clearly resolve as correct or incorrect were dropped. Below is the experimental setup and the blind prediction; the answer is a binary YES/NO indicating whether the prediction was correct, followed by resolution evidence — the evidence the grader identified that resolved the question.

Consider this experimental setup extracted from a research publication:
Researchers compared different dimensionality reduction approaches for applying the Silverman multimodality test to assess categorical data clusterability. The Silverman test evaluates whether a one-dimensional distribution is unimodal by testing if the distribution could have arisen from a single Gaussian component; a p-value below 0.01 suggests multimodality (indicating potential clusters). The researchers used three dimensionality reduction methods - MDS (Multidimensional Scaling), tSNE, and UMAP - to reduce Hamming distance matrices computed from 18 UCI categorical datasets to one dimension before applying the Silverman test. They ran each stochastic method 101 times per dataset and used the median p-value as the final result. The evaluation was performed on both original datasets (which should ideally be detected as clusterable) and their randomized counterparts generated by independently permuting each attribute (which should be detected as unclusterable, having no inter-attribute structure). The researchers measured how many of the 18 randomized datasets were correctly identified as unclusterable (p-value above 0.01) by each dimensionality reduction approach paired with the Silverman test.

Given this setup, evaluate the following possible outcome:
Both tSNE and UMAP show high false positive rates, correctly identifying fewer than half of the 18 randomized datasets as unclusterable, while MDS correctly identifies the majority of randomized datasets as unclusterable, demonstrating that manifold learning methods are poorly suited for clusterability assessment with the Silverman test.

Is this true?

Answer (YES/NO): NO